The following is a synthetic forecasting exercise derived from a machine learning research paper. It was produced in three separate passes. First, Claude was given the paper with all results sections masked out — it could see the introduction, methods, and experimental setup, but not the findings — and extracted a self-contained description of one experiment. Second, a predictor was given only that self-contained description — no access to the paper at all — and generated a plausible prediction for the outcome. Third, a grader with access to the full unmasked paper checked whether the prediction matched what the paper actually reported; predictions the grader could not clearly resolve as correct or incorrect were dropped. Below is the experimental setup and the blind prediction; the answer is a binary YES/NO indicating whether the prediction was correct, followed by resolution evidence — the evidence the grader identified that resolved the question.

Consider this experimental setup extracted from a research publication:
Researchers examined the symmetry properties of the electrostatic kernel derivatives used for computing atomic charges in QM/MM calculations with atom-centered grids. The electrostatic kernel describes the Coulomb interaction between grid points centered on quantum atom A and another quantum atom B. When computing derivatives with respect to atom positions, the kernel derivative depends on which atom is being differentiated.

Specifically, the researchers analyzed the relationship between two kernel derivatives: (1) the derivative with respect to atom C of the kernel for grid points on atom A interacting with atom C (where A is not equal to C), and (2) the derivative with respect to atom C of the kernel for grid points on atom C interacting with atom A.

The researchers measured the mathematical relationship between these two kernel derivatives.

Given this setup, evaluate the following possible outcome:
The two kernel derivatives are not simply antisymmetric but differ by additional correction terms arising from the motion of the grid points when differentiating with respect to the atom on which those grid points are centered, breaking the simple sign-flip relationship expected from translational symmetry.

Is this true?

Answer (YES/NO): NO